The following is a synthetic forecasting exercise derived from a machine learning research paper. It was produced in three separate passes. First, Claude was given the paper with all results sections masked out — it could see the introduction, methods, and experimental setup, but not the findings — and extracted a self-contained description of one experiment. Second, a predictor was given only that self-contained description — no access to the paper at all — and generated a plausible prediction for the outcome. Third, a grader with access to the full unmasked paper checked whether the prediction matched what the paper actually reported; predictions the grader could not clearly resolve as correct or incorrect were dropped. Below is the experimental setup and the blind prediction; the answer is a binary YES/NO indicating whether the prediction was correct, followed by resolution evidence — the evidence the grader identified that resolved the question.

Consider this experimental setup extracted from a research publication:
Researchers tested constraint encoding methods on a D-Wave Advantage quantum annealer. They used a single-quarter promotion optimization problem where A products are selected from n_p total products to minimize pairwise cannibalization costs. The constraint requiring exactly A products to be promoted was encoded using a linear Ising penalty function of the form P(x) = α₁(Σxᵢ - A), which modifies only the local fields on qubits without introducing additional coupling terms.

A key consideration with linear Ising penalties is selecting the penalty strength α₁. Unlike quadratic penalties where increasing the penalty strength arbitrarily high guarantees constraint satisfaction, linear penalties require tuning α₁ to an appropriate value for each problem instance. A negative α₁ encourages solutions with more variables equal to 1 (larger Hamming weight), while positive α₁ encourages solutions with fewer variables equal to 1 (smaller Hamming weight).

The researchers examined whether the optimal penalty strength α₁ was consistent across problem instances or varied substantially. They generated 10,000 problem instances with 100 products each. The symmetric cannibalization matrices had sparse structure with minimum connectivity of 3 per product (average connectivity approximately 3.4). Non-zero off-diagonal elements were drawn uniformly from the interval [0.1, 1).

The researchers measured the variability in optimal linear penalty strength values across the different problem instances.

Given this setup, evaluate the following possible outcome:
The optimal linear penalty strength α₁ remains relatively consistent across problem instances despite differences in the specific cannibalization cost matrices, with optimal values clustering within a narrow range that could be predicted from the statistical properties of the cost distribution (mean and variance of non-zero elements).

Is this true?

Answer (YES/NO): NO